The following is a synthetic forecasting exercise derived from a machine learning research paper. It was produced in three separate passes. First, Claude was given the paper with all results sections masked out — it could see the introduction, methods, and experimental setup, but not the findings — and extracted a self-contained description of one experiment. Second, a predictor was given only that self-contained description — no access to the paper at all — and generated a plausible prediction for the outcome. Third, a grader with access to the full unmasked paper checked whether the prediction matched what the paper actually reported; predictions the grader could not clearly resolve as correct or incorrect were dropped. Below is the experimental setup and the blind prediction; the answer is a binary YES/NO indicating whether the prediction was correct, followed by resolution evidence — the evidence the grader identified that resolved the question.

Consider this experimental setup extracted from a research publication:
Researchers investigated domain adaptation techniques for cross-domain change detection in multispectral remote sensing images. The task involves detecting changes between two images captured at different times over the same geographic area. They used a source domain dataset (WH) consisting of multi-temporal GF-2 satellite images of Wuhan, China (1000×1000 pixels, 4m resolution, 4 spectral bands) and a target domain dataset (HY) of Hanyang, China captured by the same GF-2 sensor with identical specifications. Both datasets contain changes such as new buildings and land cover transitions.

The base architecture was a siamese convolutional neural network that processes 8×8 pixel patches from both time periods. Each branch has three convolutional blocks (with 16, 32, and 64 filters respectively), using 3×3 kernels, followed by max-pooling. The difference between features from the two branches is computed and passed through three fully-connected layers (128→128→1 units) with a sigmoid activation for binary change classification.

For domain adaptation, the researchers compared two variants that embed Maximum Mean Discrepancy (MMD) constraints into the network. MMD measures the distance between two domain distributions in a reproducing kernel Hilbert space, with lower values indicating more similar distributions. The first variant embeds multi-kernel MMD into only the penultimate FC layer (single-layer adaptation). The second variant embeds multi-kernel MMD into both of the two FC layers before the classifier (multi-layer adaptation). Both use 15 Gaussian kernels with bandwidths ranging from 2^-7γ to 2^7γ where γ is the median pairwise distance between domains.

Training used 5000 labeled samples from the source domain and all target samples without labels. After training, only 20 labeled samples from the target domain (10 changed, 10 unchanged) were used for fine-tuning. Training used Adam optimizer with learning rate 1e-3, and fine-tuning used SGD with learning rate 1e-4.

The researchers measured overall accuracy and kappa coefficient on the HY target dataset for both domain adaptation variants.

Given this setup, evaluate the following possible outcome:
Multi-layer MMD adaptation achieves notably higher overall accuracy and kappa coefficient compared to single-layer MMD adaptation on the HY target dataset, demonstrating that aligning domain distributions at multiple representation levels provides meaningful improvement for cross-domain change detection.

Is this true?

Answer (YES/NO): NO